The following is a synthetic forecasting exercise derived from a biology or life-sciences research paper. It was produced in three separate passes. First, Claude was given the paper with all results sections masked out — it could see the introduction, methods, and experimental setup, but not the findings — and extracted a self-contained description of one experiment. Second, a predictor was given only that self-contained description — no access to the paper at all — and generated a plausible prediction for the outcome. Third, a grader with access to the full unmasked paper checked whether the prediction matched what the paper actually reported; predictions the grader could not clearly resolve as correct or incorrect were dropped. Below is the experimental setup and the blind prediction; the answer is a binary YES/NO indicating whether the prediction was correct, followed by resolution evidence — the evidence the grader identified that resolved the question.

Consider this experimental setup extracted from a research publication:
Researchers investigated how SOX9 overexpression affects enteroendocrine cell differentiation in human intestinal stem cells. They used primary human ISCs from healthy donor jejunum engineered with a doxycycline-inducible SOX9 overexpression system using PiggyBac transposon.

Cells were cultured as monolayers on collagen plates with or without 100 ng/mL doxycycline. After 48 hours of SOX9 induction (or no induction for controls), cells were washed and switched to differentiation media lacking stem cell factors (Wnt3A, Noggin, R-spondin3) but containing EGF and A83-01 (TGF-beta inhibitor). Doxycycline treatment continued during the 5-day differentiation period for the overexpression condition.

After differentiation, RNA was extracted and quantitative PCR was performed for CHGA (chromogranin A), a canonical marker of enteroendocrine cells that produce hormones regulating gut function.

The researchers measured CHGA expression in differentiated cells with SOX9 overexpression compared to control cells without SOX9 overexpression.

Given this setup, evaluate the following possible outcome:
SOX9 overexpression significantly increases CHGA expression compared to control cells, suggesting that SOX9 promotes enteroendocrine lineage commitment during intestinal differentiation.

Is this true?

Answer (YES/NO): NO